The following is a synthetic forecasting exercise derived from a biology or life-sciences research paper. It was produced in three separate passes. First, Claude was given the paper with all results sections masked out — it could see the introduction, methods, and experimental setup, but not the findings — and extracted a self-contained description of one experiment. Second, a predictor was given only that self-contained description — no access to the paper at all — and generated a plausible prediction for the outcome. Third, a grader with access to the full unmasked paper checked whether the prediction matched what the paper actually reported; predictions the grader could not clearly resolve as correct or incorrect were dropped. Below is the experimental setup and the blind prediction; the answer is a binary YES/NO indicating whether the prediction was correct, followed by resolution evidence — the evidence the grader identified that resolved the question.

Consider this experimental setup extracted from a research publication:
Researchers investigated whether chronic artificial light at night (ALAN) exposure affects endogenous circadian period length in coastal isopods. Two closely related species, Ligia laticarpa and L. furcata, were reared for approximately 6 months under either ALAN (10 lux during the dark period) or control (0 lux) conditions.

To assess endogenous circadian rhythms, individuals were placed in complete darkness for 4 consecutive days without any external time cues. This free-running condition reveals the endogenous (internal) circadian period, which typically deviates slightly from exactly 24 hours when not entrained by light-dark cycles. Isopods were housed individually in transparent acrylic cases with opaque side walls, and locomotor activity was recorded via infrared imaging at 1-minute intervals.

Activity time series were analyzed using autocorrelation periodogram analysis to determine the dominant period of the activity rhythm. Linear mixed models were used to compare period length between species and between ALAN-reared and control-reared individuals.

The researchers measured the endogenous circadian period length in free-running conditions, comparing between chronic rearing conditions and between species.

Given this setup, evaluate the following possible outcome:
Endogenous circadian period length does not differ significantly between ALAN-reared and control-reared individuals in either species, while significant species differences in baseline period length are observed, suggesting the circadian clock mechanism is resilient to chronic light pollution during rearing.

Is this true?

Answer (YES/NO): NO